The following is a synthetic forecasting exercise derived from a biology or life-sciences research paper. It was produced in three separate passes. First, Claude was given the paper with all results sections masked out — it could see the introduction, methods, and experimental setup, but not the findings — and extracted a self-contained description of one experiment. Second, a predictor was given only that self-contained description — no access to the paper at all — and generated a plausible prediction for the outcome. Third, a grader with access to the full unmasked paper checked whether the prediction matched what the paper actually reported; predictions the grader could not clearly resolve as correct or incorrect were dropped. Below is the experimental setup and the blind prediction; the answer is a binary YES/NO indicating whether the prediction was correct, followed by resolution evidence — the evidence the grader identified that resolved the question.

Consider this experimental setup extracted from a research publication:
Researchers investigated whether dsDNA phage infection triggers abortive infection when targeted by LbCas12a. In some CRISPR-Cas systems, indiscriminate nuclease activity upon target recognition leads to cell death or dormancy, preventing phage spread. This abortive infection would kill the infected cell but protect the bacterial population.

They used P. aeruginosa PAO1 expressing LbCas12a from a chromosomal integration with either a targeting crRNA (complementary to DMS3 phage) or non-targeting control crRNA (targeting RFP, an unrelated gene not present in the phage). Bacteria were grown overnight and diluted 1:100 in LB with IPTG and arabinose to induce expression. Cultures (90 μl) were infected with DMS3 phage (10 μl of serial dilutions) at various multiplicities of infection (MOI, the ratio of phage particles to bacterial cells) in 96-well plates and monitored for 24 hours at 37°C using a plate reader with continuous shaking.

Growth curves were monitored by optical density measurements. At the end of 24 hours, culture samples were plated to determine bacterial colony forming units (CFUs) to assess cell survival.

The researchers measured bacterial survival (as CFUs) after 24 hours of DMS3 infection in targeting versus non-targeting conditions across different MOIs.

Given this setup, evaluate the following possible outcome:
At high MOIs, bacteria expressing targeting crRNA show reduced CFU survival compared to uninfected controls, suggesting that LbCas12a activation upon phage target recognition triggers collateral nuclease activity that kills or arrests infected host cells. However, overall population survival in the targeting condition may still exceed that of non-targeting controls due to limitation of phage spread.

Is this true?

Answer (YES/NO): NO